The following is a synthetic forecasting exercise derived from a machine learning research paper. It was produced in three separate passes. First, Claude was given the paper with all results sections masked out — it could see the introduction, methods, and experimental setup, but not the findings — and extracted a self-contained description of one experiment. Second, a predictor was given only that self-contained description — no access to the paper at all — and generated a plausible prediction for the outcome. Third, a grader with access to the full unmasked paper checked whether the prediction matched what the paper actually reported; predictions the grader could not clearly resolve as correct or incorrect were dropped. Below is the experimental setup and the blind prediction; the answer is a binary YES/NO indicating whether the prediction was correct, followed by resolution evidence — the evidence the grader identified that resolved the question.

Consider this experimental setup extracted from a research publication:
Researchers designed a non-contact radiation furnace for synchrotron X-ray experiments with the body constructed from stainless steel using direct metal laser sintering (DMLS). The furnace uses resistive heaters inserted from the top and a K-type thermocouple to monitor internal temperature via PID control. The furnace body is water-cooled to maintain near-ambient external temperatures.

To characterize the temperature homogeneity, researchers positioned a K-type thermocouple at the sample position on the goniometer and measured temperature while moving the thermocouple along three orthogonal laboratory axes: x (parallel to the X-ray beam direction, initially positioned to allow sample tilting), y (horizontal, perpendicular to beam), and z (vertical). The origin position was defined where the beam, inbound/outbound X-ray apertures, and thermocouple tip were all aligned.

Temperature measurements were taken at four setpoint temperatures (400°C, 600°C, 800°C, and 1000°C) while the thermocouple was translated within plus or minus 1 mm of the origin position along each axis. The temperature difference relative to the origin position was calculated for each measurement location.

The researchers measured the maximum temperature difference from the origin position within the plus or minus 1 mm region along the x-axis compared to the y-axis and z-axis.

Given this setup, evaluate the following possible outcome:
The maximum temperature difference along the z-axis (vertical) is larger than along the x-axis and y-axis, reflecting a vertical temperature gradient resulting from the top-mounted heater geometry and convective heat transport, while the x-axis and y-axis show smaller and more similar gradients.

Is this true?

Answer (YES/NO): NO